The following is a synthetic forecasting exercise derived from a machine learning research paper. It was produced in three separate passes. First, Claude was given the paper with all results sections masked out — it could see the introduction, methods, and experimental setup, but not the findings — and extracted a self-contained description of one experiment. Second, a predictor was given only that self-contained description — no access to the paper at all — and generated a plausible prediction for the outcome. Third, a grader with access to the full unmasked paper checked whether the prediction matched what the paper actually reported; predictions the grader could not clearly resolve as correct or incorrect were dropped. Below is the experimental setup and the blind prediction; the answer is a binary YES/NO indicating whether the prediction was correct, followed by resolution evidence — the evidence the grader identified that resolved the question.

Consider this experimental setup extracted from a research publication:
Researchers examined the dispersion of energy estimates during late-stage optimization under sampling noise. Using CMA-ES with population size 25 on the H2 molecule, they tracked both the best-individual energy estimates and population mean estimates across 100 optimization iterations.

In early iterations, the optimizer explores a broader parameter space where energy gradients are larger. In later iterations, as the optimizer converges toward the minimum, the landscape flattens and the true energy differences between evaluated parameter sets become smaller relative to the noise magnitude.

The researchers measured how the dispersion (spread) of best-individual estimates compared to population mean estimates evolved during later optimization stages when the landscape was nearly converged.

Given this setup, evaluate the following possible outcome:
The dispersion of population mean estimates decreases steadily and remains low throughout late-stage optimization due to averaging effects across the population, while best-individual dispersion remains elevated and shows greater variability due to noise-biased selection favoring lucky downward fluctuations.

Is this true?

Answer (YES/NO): NO